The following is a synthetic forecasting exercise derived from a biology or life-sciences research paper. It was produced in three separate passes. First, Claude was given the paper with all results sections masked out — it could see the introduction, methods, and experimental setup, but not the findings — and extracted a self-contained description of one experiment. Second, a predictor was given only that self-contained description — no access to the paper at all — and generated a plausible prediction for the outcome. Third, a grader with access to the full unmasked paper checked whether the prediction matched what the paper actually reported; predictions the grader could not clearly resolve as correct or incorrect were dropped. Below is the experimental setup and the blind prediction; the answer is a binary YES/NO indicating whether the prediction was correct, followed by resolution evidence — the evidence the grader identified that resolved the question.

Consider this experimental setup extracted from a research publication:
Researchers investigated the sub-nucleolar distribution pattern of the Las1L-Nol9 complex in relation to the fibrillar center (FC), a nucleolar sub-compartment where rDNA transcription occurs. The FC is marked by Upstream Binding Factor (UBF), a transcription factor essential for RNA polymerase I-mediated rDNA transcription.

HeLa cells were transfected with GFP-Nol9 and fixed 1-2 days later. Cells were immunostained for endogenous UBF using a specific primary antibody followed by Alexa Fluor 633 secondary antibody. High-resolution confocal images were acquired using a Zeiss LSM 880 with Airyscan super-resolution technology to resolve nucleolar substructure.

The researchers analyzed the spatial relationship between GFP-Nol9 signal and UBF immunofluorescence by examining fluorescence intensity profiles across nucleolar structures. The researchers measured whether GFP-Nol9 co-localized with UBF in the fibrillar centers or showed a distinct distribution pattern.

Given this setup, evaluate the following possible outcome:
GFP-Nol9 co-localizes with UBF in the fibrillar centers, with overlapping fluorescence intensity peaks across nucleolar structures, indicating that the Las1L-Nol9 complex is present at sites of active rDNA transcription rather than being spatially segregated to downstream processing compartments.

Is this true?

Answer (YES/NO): NO